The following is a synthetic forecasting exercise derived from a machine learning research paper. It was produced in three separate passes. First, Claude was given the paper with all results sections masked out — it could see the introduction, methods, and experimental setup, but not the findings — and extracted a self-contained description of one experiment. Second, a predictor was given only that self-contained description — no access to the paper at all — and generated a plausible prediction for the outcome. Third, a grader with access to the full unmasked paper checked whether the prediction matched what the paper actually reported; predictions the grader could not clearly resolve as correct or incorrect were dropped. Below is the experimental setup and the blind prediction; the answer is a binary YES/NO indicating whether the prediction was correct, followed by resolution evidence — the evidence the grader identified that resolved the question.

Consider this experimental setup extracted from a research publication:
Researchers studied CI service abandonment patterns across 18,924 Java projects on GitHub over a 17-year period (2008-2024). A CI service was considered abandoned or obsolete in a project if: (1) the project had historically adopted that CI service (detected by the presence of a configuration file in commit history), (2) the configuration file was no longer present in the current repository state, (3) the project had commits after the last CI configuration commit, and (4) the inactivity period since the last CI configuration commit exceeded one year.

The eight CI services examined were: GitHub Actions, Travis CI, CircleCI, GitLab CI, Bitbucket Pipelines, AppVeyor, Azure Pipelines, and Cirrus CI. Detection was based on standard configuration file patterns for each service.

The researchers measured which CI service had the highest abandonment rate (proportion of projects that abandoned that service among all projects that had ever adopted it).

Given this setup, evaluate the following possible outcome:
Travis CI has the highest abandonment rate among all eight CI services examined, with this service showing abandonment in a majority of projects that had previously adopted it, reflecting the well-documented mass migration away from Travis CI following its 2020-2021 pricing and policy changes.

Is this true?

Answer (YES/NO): NO